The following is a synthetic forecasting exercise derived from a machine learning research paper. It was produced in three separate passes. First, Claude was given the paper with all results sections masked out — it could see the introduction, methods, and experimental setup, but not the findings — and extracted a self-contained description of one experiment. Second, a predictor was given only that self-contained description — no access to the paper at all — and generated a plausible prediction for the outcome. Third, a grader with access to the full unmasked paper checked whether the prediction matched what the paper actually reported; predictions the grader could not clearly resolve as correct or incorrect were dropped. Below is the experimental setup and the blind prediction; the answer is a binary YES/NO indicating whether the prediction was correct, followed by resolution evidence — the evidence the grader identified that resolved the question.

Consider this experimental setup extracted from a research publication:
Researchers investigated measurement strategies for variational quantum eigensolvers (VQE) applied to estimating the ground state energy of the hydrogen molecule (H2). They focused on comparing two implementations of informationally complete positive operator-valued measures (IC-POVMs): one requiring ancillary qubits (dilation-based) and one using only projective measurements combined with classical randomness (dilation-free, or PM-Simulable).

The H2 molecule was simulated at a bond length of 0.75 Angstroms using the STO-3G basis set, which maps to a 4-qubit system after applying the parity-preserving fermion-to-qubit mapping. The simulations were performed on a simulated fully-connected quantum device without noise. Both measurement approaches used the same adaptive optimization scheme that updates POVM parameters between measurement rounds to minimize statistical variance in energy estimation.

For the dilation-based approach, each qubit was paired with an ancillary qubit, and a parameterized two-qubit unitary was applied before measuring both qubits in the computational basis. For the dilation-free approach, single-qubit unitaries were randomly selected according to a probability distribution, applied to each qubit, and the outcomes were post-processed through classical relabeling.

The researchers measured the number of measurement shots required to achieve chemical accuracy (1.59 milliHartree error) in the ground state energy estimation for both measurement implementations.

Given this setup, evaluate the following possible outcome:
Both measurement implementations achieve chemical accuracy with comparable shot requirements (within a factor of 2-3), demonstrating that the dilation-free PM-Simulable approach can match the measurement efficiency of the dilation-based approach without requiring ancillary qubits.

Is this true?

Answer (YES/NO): NO